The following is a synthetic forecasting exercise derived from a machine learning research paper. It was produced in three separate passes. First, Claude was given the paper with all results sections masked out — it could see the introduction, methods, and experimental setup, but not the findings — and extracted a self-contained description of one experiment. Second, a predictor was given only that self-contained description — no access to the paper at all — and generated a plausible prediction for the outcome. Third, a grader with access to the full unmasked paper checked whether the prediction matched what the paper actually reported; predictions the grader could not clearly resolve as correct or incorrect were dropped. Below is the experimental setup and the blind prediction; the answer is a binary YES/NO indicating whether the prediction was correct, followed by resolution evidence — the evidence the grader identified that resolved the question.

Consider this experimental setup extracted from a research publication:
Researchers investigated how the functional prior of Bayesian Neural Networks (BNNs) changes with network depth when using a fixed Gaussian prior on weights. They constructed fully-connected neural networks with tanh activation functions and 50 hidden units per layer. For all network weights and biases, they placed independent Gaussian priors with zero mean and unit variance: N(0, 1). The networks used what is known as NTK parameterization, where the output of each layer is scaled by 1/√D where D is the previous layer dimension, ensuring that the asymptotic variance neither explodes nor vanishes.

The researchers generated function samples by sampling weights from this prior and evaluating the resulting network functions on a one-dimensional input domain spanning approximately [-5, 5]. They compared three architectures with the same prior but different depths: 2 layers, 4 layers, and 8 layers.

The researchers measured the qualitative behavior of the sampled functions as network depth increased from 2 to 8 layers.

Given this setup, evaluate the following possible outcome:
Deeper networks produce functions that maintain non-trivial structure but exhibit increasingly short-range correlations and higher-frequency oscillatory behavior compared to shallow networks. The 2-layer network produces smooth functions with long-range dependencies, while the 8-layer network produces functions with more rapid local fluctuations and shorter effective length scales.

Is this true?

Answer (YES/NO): NO